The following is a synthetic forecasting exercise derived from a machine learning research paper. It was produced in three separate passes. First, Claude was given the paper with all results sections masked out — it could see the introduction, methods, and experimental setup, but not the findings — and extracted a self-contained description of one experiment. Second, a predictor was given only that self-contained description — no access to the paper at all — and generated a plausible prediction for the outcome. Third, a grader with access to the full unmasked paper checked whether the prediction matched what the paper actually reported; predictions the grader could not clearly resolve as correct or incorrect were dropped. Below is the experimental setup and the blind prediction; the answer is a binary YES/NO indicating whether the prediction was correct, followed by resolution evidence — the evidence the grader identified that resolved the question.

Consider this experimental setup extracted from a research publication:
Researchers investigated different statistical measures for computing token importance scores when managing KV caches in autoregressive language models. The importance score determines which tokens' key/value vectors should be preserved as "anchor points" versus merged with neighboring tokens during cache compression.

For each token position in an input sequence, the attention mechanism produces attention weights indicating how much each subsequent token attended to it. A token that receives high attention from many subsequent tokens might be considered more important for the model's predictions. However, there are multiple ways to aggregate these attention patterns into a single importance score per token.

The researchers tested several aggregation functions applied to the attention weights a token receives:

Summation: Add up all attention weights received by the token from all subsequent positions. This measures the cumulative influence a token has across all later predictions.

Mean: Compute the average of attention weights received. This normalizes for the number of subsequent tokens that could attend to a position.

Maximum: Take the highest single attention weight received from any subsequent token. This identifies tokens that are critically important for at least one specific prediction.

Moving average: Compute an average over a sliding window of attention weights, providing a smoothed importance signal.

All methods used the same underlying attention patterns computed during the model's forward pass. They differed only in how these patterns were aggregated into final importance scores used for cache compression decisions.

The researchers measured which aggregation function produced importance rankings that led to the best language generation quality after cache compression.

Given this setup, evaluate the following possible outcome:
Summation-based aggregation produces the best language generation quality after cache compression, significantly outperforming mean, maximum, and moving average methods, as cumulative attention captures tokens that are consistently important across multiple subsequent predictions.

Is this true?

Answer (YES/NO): NO